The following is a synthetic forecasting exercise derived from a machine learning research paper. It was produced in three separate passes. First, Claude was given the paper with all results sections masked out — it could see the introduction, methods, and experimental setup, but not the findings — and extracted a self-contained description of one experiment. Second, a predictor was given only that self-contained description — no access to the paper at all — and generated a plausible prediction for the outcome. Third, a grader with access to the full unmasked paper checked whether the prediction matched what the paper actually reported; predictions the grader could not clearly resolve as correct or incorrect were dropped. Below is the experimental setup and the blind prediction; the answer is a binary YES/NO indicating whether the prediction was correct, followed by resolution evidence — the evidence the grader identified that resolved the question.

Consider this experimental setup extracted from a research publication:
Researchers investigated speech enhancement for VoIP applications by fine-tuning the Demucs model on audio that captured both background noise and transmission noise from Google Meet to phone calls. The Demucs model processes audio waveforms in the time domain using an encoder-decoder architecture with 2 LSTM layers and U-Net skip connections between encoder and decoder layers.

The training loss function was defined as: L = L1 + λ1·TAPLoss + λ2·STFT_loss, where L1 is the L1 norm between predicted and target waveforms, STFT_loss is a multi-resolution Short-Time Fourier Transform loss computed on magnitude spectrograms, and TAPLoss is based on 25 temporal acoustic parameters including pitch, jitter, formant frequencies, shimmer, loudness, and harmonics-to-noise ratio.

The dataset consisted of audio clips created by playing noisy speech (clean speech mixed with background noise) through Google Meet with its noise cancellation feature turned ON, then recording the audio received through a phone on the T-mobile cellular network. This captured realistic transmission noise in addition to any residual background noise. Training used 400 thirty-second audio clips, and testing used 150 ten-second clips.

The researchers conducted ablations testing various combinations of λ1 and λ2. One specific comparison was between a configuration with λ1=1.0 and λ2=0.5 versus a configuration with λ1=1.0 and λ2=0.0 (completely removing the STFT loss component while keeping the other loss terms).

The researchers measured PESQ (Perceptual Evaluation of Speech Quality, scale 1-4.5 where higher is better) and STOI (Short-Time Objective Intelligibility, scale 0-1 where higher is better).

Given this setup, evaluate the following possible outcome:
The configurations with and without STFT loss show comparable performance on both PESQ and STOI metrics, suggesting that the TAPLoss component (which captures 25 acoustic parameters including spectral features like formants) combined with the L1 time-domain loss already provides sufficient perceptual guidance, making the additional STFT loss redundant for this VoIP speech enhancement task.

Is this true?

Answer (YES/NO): NO